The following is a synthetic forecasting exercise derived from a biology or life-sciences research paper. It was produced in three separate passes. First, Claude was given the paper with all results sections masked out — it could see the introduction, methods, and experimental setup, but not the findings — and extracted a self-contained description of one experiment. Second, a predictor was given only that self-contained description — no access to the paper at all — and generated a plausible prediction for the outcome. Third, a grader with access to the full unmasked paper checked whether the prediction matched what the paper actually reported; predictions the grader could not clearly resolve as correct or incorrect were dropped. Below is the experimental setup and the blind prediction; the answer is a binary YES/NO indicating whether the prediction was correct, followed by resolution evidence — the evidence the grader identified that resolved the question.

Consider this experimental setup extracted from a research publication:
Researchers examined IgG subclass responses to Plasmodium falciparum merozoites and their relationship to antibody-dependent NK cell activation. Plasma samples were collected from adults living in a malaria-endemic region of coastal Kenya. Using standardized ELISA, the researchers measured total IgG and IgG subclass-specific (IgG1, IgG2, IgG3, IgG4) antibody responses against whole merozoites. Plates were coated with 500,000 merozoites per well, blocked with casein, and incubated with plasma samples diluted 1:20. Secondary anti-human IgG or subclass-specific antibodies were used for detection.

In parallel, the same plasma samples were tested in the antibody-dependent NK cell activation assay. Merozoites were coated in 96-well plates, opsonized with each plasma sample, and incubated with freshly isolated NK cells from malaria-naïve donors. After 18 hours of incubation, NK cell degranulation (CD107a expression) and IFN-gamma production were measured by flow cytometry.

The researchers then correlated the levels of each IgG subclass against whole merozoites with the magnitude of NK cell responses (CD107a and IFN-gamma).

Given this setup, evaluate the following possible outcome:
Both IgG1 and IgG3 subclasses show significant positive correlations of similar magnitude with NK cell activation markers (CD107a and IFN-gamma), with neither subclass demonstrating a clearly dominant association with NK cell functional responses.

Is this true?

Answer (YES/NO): YES